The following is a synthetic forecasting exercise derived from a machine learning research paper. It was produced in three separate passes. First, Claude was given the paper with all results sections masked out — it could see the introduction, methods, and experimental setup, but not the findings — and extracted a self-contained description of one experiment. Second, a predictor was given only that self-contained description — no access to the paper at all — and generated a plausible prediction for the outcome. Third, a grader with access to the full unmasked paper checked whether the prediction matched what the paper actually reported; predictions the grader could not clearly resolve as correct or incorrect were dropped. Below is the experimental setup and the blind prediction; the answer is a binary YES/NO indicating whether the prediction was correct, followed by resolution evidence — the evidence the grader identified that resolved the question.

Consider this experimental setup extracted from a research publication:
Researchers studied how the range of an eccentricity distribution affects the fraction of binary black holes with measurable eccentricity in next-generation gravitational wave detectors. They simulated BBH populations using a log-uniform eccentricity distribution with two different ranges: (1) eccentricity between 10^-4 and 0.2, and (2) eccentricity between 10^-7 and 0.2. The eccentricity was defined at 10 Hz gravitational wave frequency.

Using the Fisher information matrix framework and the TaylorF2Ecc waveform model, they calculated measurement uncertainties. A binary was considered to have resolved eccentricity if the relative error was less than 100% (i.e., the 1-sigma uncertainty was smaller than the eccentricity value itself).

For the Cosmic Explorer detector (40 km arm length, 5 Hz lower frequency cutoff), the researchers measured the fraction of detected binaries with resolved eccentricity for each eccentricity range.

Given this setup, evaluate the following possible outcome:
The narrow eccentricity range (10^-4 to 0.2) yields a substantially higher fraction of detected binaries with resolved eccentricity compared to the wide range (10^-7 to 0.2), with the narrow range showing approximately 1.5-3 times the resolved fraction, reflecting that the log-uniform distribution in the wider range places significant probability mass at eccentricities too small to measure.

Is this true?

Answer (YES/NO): YES